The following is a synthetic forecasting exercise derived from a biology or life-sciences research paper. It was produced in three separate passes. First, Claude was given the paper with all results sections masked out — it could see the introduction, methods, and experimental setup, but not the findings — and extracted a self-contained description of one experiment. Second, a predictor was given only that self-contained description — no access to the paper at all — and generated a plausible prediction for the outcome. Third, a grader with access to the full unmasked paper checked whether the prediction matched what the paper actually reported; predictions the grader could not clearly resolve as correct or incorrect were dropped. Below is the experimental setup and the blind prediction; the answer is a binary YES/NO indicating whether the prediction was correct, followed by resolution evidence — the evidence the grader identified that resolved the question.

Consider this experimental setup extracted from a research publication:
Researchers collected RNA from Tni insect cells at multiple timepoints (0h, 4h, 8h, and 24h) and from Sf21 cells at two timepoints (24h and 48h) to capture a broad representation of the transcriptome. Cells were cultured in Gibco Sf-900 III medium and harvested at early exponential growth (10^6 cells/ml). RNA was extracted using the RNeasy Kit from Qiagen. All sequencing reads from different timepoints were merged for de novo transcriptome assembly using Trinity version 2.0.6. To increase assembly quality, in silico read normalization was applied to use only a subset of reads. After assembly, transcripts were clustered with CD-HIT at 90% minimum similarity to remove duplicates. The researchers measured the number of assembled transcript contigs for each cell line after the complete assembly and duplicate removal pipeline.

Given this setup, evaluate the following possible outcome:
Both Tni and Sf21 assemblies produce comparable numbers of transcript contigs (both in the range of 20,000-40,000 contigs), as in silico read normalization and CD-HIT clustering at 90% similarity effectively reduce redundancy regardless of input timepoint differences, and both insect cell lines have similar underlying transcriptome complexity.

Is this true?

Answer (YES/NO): NO